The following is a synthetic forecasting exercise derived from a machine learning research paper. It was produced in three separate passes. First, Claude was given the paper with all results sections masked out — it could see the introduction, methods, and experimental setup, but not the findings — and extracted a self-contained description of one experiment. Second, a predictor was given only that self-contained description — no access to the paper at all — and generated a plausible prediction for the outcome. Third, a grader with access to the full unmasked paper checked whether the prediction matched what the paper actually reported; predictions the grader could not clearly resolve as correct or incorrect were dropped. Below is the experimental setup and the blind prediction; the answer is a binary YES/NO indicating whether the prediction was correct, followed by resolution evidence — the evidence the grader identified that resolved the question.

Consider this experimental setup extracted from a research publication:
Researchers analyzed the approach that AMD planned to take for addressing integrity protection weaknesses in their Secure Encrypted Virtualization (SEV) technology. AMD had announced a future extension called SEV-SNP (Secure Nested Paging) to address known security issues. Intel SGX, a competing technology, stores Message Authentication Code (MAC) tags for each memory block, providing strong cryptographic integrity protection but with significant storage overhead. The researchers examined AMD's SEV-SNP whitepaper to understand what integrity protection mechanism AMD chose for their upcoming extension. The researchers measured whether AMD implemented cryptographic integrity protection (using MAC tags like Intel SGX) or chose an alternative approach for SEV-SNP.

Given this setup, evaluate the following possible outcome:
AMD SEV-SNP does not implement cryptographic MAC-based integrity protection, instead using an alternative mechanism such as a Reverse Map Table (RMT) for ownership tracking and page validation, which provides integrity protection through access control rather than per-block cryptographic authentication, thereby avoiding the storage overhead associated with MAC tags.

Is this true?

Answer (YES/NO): YES